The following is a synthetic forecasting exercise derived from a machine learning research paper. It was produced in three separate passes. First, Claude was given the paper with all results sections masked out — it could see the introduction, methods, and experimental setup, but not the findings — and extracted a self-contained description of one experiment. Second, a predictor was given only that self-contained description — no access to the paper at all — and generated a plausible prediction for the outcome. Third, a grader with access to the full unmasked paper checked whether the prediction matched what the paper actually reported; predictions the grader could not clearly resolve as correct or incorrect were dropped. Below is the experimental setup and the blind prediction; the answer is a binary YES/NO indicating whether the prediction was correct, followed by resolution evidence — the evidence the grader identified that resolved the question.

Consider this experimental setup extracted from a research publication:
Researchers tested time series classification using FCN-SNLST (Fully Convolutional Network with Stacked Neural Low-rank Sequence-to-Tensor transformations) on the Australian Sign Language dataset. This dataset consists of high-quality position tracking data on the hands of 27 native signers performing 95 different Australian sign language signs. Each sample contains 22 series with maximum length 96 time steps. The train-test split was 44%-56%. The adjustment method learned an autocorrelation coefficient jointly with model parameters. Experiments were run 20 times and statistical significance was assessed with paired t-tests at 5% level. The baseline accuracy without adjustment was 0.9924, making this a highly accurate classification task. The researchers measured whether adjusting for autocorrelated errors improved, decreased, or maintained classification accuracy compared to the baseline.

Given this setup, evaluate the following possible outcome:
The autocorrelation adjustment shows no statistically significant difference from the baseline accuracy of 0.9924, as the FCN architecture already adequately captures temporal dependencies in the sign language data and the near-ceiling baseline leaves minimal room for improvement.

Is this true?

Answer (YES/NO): YES